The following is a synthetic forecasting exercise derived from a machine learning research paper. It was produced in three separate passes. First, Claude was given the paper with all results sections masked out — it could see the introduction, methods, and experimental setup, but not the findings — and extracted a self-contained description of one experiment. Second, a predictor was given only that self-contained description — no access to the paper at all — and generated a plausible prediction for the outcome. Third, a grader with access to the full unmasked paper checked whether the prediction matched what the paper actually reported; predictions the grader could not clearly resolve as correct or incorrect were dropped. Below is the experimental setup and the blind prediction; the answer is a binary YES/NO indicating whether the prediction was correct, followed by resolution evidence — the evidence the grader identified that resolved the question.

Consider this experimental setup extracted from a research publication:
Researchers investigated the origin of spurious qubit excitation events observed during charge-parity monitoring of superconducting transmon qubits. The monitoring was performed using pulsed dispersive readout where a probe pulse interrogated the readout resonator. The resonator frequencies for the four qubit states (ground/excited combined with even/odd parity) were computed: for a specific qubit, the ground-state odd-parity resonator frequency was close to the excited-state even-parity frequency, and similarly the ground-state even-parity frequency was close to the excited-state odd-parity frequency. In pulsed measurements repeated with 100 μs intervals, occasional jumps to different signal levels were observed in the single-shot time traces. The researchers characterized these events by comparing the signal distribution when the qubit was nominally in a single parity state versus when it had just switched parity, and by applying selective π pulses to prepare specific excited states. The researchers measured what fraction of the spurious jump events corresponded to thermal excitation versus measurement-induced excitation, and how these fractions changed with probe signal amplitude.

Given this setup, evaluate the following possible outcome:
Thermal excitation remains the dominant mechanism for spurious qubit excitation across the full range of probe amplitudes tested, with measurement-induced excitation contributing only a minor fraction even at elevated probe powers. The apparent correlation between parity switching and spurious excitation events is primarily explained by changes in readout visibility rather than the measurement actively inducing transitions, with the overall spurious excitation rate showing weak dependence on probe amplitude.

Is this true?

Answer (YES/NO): NO